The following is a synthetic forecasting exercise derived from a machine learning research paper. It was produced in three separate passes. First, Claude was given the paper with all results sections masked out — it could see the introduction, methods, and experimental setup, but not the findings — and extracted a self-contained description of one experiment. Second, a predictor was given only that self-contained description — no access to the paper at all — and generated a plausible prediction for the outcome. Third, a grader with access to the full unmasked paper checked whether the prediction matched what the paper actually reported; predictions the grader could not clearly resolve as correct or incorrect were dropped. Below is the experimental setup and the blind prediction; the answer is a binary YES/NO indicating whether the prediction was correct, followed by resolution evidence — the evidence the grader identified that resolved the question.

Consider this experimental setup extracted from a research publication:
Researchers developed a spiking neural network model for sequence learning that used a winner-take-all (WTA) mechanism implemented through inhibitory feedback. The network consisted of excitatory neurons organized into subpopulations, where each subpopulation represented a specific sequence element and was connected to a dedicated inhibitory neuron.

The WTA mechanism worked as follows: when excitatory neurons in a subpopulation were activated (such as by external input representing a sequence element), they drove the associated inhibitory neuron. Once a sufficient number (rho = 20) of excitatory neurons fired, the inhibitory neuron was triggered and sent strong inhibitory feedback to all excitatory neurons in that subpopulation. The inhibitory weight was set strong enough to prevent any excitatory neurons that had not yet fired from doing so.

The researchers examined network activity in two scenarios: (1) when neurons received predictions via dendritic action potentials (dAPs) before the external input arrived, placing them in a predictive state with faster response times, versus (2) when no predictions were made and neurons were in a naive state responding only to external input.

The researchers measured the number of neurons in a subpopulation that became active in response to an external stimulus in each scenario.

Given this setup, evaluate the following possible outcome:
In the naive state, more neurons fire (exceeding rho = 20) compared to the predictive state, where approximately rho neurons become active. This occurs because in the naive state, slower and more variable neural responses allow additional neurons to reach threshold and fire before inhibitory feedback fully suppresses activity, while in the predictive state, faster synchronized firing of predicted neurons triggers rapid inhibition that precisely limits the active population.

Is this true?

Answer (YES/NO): NO